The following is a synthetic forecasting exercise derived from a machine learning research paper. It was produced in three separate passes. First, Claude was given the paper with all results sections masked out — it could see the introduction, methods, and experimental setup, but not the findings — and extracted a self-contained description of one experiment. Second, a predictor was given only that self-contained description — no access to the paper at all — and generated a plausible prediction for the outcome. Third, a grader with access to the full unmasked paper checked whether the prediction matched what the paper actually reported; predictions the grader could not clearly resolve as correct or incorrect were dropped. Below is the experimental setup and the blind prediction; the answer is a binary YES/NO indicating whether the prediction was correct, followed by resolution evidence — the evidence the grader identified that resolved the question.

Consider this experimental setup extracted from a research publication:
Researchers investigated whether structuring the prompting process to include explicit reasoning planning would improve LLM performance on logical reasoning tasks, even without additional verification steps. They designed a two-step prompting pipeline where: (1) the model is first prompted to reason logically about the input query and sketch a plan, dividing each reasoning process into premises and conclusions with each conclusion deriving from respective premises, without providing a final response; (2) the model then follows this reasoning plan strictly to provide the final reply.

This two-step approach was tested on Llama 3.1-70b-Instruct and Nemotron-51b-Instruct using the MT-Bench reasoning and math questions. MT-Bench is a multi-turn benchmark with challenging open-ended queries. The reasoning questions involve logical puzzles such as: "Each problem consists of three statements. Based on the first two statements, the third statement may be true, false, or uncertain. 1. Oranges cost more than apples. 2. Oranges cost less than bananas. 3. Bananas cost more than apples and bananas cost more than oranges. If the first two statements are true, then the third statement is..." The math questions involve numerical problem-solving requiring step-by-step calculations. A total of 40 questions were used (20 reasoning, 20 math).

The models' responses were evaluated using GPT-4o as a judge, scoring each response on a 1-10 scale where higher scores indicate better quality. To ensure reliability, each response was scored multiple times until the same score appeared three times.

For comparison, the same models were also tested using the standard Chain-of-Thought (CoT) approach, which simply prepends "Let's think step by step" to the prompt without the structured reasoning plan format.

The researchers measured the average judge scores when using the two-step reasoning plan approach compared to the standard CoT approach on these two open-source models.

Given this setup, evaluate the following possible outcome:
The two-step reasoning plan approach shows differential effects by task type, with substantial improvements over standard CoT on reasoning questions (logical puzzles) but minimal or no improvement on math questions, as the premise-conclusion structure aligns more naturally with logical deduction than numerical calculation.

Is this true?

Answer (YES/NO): NO